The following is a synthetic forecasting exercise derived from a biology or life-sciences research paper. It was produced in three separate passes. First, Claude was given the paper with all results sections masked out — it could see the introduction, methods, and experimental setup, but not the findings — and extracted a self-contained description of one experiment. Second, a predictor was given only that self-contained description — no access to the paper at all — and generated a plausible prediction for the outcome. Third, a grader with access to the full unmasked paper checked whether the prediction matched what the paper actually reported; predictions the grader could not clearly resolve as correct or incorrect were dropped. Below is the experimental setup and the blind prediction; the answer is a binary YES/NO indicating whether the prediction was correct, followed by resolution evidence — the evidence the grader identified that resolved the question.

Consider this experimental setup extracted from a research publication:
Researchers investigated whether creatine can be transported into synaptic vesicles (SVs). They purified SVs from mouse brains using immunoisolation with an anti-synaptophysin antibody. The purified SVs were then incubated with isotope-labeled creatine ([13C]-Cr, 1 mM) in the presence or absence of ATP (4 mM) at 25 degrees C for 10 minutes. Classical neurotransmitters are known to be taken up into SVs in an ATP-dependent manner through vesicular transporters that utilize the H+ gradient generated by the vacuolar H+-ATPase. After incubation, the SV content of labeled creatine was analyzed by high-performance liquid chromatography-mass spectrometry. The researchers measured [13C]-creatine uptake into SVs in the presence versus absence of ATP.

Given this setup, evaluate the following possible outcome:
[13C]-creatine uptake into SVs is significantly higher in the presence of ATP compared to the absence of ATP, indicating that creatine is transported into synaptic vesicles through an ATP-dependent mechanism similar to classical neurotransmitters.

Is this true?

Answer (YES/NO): YES